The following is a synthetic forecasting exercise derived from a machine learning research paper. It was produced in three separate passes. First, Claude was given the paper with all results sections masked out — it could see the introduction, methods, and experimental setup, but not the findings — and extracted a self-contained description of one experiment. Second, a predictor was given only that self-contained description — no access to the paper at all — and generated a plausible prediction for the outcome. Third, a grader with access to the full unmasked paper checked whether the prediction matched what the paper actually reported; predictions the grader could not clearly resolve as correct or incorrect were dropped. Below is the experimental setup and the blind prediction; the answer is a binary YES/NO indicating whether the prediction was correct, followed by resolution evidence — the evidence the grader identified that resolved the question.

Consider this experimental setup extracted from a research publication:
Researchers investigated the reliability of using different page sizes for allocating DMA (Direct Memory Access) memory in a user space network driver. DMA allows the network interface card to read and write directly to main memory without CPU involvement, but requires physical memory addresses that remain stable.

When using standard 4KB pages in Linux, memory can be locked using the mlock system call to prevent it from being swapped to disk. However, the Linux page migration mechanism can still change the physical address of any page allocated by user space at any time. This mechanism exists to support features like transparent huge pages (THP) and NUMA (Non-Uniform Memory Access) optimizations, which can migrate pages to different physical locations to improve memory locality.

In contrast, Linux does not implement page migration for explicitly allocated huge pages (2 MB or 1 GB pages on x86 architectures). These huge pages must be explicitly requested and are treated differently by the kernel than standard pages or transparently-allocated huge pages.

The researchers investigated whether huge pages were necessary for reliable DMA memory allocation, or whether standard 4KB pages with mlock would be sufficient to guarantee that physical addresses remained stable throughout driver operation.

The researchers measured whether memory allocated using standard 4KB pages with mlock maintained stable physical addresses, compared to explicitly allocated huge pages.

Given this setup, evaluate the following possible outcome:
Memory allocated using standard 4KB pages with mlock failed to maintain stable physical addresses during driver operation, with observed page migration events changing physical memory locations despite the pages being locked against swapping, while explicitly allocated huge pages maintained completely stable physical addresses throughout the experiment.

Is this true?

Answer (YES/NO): NO